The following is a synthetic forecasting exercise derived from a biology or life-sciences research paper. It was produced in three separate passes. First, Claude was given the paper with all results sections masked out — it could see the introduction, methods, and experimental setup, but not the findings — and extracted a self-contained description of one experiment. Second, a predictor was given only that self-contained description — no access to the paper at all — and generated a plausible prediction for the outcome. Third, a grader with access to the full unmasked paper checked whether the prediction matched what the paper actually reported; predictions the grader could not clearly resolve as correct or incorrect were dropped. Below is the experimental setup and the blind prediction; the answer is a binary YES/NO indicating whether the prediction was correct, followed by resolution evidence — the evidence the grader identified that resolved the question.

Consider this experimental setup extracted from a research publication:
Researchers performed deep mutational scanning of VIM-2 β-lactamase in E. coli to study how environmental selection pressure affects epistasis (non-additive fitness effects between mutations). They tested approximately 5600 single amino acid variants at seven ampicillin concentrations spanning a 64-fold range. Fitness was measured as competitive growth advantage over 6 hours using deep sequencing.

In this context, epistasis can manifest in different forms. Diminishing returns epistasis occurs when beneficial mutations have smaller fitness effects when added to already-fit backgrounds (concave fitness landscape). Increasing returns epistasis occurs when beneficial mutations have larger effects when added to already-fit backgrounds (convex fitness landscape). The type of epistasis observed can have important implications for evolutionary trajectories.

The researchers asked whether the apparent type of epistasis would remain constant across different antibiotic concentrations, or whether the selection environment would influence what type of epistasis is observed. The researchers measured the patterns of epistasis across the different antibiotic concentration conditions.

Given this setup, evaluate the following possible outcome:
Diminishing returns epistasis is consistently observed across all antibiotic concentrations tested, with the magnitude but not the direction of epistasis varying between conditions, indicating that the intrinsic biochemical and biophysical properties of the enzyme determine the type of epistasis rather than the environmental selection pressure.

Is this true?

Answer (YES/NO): NO